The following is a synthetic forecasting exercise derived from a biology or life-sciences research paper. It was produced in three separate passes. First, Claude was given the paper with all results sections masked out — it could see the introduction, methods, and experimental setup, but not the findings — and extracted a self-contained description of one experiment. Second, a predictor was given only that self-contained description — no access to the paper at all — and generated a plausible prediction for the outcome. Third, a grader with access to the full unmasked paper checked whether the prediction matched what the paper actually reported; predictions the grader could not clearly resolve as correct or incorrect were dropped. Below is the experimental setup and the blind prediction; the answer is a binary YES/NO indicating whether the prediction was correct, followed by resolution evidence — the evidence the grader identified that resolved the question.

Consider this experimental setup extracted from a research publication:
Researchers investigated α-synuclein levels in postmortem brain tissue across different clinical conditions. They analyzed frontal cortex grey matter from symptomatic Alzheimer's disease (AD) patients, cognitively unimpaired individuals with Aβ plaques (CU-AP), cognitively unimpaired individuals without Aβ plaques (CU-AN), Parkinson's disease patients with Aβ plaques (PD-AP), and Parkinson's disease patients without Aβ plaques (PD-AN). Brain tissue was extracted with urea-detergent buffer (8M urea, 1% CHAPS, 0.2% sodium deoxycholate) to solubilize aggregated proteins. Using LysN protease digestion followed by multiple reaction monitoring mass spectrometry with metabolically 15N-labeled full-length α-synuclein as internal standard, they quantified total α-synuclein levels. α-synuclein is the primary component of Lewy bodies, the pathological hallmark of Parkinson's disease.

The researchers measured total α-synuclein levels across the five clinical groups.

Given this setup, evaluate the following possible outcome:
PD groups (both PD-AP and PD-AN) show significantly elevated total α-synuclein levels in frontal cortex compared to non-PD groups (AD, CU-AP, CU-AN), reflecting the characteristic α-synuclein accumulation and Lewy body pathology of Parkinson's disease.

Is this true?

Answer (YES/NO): NO